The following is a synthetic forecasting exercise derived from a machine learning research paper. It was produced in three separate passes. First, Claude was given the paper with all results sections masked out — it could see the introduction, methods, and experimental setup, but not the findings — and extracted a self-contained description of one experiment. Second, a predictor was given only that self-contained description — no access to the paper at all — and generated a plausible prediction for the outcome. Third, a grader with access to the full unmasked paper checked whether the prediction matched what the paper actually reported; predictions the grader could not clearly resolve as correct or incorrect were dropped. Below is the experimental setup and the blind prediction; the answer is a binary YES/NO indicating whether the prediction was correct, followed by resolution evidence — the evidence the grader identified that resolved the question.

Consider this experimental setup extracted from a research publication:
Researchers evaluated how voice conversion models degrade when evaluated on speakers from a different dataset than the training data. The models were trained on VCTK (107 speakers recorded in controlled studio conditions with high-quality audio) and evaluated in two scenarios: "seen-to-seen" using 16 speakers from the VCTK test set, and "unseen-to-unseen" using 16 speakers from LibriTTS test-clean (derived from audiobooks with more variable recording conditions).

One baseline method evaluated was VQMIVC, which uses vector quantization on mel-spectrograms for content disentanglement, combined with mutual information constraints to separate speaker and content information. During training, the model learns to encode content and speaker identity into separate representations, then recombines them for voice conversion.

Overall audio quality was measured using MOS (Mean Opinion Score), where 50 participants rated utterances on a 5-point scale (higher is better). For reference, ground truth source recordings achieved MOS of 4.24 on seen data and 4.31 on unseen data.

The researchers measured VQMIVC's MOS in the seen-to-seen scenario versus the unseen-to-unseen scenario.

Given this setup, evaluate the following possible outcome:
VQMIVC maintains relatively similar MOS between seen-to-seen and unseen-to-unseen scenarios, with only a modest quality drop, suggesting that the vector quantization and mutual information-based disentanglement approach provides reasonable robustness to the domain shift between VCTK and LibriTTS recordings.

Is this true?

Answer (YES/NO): NO